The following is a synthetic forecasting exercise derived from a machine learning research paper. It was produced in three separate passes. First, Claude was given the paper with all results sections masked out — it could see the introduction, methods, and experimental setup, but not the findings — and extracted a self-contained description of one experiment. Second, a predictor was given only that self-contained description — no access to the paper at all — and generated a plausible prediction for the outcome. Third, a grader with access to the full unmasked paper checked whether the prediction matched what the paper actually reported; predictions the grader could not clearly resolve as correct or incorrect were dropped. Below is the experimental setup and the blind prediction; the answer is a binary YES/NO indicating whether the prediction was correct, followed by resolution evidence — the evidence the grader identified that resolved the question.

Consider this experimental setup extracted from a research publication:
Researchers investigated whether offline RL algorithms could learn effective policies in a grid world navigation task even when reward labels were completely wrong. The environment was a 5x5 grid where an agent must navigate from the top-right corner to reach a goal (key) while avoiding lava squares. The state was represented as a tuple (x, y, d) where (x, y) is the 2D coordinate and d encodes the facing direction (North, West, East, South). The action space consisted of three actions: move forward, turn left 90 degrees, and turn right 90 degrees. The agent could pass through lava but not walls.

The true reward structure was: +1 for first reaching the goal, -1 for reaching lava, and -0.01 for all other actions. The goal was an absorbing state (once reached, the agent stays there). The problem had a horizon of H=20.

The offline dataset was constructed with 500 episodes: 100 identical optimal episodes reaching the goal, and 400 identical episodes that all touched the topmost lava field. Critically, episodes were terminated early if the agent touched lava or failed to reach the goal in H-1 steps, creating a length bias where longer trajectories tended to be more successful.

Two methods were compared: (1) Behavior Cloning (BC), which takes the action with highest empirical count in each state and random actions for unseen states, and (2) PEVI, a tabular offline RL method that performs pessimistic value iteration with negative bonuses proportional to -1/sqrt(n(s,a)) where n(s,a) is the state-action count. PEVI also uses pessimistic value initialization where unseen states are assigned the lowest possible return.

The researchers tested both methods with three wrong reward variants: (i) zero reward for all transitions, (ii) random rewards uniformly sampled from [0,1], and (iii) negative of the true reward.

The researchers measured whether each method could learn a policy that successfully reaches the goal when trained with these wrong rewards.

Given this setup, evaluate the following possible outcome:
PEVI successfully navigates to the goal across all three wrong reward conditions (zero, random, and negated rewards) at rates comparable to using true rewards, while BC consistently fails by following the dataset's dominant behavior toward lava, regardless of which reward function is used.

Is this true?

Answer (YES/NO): YES